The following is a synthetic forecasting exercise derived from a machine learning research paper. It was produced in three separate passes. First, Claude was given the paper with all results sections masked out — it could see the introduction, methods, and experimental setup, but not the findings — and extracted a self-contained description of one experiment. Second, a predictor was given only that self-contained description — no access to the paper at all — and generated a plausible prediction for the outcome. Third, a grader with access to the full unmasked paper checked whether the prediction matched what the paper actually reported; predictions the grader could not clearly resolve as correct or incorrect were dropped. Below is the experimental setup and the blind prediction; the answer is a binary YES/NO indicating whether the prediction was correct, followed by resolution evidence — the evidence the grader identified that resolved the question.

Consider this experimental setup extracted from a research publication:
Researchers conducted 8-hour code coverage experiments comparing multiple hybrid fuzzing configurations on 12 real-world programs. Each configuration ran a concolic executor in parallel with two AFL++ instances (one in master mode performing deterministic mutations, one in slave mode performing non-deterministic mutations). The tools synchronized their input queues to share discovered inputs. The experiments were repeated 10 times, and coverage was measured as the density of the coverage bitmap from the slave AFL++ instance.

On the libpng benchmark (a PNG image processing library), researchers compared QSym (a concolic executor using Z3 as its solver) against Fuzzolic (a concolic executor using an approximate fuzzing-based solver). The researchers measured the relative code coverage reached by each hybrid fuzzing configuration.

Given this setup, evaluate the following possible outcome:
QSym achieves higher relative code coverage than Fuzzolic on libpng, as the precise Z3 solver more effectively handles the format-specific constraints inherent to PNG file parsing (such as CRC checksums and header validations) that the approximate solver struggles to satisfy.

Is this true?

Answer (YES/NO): YES